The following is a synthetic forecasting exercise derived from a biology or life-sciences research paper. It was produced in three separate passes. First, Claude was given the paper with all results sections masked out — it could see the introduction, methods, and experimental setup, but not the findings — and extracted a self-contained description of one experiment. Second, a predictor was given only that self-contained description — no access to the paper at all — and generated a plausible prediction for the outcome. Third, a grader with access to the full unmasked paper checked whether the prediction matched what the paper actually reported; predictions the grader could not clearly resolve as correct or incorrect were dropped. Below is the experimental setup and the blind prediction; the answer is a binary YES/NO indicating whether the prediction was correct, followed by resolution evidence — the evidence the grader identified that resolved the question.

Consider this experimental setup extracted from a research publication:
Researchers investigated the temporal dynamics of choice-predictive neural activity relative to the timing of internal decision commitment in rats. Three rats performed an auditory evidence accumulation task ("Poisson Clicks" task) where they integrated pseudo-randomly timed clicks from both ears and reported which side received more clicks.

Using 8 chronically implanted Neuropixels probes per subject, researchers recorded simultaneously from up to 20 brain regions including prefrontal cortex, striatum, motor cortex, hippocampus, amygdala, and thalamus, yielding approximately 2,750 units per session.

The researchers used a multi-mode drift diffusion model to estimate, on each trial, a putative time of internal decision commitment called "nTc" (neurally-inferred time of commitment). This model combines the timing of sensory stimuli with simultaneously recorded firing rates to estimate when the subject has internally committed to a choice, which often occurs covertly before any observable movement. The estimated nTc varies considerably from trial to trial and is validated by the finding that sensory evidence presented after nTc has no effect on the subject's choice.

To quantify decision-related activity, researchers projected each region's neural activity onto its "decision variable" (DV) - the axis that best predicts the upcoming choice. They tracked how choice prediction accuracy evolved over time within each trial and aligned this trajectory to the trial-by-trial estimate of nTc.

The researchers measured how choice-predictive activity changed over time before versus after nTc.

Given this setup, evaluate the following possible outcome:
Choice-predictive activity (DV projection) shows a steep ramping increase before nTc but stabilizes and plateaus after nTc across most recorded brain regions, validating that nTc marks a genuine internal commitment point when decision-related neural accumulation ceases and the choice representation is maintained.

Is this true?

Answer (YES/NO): YES